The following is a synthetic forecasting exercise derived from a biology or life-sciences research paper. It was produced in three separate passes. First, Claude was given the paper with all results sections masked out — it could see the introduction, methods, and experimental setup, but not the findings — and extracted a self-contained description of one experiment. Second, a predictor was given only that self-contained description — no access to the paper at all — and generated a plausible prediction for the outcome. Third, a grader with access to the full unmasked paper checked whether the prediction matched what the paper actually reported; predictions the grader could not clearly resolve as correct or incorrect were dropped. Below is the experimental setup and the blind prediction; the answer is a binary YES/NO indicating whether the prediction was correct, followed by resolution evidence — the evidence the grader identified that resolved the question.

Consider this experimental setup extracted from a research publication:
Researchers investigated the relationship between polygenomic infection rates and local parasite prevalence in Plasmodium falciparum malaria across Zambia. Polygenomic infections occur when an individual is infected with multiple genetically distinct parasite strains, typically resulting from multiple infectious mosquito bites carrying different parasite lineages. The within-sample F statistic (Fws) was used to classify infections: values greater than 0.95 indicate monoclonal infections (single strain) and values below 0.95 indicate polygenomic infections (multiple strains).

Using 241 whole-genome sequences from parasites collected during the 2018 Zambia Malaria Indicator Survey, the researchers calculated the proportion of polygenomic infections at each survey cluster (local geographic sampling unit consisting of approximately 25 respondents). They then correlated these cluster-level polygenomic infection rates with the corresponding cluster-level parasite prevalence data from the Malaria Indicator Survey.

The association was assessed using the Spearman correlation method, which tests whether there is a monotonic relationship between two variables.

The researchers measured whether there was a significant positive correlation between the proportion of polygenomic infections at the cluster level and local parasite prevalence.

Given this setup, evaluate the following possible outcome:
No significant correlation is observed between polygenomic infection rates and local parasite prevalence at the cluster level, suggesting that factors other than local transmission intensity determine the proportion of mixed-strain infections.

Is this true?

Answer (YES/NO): NO